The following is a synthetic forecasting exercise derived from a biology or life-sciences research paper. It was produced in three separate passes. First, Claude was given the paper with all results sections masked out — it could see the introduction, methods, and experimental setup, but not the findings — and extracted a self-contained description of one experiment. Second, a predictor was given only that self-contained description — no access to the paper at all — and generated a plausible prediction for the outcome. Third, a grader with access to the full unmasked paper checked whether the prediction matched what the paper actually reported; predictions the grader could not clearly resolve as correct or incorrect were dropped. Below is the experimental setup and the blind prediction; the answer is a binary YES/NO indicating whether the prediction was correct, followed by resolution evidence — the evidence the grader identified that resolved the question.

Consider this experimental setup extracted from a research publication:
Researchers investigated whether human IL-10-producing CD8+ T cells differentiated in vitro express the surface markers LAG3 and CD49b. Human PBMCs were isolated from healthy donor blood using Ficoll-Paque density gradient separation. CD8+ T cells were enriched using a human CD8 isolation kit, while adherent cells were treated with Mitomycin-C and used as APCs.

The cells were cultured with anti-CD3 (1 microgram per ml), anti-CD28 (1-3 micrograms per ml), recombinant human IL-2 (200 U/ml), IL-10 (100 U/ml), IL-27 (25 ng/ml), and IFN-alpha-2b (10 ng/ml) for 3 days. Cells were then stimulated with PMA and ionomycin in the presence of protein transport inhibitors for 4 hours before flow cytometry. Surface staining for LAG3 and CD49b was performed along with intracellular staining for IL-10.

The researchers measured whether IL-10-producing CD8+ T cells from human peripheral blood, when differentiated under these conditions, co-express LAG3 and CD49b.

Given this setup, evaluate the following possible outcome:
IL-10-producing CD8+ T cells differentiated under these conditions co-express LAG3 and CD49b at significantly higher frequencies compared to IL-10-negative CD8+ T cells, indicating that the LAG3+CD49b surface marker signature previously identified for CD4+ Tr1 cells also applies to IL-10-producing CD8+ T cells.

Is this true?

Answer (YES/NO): YES